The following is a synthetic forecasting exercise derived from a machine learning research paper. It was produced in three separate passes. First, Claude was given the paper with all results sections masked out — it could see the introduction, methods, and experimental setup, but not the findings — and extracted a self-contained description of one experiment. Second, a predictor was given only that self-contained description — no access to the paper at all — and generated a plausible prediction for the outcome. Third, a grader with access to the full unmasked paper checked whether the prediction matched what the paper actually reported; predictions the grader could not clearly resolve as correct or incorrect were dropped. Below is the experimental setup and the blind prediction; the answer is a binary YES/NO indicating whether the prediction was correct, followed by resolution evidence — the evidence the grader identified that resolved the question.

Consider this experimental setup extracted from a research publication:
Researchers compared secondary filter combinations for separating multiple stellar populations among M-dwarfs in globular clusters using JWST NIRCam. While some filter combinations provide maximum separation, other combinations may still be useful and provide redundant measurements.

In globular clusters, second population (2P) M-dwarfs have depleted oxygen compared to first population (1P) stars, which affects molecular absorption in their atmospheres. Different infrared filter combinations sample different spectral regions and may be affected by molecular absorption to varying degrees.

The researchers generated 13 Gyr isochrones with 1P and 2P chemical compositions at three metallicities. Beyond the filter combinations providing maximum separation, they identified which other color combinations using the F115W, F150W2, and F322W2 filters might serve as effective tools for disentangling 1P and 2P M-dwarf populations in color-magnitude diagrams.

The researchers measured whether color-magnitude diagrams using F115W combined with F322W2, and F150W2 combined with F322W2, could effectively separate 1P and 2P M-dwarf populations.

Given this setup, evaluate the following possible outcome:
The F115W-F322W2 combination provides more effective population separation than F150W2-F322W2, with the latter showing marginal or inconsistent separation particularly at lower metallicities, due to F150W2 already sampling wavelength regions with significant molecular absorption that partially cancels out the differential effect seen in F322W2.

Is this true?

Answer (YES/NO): NO